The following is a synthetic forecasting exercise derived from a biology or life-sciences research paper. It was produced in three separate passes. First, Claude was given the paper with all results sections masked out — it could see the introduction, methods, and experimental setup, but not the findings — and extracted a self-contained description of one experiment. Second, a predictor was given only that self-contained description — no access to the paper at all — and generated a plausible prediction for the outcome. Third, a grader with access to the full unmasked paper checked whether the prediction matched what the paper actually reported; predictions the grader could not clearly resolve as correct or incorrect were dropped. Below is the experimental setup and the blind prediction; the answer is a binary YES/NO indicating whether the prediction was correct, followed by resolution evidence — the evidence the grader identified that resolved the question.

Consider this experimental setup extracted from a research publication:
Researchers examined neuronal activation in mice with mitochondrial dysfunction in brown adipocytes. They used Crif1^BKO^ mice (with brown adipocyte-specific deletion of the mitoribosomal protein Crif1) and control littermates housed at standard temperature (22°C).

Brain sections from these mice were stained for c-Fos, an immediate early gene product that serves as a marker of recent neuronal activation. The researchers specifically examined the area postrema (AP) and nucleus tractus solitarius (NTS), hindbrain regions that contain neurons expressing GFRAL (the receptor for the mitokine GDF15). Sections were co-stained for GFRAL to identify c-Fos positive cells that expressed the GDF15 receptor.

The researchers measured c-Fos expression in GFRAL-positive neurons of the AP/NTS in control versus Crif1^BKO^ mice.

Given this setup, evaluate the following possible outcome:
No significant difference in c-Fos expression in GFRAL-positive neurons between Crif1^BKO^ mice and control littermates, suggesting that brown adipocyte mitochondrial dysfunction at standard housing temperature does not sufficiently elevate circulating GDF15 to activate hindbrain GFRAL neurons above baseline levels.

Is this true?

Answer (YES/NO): NO